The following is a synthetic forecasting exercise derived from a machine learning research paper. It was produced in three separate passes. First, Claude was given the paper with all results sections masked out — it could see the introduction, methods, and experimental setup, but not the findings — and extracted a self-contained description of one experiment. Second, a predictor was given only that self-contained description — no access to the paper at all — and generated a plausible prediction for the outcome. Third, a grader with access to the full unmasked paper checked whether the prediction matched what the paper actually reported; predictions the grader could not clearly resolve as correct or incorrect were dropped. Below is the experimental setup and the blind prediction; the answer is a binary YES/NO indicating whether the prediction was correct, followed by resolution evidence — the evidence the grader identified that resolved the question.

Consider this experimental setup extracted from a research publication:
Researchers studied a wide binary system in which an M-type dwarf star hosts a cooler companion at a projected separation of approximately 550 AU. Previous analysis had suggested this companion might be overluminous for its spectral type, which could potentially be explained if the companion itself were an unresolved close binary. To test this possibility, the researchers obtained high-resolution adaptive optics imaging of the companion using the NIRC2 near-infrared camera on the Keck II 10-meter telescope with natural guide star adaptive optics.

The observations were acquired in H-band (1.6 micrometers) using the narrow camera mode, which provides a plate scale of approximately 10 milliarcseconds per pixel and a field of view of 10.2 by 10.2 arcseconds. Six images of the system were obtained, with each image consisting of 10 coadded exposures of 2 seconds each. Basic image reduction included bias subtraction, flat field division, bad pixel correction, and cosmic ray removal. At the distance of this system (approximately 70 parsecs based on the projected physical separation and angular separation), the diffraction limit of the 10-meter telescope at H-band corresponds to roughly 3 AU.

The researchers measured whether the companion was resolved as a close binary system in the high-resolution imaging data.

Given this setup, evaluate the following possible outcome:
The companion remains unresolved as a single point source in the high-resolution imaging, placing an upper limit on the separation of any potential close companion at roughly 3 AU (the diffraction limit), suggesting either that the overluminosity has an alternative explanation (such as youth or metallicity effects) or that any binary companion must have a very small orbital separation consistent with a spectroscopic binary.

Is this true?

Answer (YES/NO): YES